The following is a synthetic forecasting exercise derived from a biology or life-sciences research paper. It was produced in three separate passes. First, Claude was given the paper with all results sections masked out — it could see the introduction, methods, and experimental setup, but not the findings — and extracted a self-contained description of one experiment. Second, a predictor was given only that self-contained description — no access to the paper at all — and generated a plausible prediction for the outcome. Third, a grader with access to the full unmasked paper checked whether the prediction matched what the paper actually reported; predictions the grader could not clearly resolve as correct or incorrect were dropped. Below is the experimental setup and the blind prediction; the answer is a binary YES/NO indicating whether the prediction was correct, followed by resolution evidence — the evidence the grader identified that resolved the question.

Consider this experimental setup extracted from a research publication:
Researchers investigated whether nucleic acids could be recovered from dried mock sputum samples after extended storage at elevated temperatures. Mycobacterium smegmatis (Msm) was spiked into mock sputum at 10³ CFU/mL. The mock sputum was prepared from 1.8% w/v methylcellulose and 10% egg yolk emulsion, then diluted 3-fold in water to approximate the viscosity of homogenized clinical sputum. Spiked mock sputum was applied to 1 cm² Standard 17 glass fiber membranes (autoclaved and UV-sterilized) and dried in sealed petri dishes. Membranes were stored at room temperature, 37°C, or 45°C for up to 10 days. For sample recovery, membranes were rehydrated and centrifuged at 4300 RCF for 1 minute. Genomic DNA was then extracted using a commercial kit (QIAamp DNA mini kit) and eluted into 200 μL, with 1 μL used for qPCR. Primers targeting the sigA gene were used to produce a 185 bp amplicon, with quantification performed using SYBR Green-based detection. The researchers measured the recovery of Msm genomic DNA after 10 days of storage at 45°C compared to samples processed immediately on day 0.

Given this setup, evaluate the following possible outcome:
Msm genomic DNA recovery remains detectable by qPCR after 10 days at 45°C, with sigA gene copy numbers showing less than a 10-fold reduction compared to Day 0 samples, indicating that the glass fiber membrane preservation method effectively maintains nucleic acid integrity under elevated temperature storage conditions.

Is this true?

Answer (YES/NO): NO